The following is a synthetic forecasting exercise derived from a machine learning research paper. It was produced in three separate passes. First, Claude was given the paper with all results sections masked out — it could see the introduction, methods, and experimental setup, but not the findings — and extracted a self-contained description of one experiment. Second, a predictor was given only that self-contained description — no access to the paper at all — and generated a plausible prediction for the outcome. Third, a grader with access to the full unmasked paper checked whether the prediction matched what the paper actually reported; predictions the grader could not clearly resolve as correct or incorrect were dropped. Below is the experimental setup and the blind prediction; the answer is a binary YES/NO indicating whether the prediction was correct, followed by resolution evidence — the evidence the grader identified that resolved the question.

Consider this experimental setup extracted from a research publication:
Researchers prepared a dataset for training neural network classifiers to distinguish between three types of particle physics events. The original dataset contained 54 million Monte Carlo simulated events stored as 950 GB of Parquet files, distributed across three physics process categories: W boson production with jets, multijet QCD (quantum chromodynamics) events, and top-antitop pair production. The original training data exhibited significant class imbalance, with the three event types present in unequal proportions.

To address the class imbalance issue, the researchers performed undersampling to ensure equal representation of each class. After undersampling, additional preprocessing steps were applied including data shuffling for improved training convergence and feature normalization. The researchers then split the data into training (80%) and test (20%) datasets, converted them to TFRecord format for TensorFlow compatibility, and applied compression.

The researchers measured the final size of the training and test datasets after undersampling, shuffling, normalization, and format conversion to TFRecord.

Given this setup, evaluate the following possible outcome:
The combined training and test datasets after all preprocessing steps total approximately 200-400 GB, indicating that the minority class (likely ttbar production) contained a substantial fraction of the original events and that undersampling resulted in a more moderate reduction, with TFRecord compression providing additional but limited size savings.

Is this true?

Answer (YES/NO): YES